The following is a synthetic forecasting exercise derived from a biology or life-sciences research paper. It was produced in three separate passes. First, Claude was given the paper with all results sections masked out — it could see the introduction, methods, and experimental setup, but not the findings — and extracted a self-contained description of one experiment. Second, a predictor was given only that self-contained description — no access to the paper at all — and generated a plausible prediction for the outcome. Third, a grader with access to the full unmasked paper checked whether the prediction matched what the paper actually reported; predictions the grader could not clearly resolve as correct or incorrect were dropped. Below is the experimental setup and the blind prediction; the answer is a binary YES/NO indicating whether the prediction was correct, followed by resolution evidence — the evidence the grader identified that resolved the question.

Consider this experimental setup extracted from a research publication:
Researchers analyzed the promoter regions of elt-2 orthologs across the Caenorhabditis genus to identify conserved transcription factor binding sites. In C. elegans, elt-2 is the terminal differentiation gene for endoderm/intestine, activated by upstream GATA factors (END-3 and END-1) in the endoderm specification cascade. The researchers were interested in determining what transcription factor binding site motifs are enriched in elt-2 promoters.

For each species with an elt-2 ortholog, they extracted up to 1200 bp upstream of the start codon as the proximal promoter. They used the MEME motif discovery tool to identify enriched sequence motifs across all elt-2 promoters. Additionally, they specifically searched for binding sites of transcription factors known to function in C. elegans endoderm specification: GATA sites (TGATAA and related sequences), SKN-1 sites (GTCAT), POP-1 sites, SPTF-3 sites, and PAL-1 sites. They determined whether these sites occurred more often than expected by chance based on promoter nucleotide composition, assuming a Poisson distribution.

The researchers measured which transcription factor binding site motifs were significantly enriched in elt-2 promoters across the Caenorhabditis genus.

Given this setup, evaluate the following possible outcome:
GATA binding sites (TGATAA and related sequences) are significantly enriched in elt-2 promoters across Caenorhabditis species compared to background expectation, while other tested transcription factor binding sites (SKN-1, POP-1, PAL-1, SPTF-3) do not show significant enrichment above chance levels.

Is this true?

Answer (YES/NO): NO